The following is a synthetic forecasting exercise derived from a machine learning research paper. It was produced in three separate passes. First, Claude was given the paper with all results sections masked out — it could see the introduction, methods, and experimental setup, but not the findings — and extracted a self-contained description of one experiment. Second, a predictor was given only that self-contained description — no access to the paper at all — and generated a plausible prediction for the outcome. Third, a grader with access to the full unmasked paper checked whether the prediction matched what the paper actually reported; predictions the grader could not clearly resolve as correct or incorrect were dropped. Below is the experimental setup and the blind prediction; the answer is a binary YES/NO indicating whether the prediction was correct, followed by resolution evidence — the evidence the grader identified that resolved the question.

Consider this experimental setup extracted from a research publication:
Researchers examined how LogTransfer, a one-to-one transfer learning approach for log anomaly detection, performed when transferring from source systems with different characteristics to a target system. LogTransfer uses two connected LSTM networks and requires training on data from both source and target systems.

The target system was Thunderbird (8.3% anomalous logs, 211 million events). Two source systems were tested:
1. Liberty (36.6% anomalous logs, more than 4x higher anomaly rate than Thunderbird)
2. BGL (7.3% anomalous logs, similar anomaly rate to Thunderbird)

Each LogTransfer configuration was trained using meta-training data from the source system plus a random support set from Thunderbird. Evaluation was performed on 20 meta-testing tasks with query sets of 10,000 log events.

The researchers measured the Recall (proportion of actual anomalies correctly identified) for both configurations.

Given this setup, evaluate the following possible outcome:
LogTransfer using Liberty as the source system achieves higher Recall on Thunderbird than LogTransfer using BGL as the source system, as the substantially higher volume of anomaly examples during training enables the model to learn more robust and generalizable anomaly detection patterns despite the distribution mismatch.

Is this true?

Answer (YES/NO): YES